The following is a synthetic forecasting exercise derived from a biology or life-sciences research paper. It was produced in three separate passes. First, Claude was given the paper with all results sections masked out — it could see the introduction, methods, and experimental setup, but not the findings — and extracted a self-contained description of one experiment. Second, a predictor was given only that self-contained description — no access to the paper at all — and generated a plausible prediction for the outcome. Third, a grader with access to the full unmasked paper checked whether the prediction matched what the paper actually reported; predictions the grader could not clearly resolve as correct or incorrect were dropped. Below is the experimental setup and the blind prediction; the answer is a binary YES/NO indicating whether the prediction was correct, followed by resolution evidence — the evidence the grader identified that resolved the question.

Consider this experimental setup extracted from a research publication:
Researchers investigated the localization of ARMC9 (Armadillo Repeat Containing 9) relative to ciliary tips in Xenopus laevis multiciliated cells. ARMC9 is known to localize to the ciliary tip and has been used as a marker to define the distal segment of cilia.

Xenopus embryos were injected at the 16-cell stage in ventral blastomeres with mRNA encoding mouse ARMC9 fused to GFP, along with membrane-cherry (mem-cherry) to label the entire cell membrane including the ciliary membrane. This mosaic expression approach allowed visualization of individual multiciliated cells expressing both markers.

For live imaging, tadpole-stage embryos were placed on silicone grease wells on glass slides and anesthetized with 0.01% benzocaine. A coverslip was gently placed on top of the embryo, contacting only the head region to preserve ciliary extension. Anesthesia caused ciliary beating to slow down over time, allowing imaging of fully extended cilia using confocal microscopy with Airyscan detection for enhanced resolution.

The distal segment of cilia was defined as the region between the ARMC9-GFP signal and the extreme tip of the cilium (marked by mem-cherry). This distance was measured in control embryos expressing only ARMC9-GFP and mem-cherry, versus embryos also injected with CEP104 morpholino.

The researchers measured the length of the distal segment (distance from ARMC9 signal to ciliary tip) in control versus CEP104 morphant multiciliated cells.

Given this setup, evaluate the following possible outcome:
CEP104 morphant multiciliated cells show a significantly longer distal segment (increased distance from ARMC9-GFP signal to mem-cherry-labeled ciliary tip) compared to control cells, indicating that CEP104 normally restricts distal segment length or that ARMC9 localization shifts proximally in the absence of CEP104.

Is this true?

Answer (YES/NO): NO